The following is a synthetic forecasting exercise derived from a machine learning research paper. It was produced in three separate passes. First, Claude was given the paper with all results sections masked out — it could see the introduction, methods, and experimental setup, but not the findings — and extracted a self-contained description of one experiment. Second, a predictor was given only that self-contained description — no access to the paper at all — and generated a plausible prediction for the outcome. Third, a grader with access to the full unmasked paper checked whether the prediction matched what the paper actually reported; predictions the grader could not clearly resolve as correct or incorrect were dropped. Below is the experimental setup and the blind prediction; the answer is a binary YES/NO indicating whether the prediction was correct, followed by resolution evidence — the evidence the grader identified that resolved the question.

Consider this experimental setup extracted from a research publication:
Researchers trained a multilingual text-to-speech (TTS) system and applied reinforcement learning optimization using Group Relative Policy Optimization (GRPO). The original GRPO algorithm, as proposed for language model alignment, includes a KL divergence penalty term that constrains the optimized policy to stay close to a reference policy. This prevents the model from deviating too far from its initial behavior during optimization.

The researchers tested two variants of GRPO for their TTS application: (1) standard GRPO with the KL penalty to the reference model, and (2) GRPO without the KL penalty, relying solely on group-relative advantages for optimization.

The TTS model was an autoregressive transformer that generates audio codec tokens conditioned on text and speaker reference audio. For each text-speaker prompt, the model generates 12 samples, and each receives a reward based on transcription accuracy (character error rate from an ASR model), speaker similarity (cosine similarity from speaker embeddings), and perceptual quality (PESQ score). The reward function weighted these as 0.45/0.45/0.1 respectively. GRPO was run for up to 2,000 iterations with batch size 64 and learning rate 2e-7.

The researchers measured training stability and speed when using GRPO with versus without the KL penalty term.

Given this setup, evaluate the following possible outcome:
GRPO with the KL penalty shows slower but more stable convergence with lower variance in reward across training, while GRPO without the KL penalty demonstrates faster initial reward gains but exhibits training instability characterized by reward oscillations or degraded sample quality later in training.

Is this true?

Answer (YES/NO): NO